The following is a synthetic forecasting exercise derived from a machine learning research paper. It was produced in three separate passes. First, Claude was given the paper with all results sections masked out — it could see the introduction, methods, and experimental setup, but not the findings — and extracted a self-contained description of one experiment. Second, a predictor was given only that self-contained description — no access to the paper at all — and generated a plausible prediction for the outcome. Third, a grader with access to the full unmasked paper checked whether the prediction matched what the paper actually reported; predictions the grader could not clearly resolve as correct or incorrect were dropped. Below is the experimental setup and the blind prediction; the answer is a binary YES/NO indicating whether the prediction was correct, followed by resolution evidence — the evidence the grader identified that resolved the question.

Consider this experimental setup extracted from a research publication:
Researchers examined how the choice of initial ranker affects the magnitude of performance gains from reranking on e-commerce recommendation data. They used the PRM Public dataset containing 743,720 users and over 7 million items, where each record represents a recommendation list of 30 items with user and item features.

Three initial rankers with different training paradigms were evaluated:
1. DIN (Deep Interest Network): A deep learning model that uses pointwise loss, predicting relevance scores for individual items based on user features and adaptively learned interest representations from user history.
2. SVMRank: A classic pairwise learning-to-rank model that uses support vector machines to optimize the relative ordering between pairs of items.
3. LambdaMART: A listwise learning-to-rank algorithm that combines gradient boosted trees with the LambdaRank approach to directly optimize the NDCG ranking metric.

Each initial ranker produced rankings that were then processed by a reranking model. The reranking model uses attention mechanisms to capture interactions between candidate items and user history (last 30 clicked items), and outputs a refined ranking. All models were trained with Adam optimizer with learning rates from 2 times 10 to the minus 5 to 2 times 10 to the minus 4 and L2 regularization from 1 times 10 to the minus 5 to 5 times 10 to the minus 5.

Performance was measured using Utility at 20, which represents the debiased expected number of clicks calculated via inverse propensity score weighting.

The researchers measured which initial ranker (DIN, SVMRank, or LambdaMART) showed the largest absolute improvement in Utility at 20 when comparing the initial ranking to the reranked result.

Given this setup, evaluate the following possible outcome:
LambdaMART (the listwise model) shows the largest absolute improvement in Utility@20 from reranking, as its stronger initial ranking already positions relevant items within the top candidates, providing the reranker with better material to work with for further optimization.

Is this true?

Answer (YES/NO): NO